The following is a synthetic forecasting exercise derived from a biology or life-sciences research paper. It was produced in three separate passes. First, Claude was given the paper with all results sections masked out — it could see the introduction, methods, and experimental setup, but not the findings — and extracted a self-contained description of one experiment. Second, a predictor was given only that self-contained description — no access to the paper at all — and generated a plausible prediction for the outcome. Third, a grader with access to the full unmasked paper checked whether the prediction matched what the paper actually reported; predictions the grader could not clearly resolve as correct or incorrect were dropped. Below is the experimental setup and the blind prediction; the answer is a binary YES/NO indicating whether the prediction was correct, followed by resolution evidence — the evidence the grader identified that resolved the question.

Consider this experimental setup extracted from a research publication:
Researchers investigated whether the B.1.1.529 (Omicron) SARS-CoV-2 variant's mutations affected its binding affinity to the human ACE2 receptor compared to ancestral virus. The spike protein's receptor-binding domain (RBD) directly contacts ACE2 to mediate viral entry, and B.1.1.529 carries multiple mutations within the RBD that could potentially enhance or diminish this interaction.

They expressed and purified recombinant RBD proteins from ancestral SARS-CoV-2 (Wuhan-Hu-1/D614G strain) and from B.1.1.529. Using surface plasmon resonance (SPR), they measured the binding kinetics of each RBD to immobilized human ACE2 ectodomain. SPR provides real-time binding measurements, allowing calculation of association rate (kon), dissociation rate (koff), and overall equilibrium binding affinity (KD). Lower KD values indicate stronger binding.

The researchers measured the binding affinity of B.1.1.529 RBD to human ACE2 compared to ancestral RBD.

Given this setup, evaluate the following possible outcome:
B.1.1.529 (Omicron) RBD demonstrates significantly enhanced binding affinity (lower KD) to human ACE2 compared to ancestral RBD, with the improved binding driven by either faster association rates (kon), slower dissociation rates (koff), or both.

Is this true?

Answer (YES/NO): NO